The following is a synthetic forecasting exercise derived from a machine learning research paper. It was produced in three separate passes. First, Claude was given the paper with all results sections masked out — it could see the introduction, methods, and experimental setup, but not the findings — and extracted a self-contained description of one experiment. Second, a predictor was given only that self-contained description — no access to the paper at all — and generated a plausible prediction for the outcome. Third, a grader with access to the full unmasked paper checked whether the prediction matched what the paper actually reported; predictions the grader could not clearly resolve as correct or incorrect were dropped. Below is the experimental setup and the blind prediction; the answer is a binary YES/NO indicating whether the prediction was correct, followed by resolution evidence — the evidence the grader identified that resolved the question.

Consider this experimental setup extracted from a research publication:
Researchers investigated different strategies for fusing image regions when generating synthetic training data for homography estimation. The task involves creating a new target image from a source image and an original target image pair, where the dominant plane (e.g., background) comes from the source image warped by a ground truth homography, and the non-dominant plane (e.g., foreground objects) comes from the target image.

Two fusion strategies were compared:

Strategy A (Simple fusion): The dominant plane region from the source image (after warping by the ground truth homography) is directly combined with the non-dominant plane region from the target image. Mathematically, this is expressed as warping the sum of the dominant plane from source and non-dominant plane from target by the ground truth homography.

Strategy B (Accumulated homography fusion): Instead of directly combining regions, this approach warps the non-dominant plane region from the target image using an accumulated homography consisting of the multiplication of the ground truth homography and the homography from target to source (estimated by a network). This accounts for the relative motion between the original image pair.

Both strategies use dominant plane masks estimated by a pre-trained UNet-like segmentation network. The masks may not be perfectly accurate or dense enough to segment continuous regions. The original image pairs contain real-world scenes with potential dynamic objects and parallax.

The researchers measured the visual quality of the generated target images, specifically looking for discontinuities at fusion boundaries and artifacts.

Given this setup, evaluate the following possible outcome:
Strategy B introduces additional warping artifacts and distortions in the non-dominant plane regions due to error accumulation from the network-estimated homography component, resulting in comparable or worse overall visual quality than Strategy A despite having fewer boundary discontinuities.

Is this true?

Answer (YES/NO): NO